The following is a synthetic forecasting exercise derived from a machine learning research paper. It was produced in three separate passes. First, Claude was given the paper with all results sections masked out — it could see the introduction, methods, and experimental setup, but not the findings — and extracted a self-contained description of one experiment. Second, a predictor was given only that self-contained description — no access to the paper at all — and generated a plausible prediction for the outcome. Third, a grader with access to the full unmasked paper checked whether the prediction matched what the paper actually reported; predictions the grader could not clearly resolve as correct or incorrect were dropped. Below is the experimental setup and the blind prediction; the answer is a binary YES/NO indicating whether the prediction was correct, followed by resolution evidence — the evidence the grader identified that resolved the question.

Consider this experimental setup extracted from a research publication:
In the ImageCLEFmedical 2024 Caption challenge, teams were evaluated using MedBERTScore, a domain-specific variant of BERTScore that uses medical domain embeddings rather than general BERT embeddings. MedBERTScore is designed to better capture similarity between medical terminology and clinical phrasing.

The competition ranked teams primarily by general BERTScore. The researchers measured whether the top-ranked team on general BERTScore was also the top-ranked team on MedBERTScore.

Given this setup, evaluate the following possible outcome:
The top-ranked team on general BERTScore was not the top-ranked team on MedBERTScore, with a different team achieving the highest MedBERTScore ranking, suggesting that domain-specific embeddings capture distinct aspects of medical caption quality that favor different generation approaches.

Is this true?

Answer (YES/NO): YES